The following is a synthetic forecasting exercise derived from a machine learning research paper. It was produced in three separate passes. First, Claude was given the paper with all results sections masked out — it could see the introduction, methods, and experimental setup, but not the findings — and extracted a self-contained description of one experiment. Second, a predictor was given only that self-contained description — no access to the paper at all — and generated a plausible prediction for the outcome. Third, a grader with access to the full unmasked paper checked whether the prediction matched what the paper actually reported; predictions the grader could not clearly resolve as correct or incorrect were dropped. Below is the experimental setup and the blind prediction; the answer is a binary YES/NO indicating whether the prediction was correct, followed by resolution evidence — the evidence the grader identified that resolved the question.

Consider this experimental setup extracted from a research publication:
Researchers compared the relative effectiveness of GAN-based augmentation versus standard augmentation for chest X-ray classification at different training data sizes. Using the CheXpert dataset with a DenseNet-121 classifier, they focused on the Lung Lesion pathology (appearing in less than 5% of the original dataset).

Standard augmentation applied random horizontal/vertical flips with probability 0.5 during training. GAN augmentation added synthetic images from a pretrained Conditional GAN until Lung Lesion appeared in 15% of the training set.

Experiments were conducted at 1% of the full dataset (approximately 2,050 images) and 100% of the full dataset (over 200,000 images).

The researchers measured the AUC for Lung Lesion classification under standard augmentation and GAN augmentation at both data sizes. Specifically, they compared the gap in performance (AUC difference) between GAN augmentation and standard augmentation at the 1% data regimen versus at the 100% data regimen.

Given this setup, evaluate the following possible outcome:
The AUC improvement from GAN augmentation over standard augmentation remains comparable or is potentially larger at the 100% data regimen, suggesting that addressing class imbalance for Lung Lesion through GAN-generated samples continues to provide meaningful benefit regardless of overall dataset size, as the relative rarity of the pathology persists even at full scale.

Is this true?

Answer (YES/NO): NO